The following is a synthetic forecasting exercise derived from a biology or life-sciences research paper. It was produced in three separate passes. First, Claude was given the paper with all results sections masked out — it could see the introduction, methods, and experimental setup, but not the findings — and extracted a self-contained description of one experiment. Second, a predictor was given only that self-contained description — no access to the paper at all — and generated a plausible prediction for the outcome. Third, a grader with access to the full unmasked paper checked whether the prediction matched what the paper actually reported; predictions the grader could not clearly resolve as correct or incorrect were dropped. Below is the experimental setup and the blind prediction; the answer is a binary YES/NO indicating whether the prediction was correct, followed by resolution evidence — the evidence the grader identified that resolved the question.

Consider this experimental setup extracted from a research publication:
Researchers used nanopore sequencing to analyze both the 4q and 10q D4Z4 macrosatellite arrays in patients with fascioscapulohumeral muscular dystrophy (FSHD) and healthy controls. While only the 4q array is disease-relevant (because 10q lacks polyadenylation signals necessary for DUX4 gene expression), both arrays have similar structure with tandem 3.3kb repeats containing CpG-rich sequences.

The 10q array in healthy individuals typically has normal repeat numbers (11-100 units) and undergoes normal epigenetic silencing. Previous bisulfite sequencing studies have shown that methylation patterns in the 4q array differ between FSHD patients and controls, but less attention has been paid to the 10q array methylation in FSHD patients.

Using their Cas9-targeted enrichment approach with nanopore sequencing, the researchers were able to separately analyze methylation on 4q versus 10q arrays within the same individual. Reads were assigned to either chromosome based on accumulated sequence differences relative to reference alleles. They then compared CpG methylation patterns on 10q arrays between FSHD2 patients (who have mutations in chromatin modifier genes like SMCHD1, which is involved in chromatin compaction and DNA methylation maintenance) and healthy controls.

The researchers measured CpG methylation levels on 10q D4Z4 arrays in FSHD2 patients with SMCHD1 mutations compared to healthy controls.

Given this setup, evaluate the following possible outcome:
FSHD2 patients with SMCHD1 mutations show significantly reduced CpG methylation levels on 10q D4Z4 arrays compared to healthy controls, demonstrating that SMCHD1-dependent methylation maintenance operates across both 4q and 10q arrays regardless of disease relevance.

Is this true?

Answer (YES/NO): YES